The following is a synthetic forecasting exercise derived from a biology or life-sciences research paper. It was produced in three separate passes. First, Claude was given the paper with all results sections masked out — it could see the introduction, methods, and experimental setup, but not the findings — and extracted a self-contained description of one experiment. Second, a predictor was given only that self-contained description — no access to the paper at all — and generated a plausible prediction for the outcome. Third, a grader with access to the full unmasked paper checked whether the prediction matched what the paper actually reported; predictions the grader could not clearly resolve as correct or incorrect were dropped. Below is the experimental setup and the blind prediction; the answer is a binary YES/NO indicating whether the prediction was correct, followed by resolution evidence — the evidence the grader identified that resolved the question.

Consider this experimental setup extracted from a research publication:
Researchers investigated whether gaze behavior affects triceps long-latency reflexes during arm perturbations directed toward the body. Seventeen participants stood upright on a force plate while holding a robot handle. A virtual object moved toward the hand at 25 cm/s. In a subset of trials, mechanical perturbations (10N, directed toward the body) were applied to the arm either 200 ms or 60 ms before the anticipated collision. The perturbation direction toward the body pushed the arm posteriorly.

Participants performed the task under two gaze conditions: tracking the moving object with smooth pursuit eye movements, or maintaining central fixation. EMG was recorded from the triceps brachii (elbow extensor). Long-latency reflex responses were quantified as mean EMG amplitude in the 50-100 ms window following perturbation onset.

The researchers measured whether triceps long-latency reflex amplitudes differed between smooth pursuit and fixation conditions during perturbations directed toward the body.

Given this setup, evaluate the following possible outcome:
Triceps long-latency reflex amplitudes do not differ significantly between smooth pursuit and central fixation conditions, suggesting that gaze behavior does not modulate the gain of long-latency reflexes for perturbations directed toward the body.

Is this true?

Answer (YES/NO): YES